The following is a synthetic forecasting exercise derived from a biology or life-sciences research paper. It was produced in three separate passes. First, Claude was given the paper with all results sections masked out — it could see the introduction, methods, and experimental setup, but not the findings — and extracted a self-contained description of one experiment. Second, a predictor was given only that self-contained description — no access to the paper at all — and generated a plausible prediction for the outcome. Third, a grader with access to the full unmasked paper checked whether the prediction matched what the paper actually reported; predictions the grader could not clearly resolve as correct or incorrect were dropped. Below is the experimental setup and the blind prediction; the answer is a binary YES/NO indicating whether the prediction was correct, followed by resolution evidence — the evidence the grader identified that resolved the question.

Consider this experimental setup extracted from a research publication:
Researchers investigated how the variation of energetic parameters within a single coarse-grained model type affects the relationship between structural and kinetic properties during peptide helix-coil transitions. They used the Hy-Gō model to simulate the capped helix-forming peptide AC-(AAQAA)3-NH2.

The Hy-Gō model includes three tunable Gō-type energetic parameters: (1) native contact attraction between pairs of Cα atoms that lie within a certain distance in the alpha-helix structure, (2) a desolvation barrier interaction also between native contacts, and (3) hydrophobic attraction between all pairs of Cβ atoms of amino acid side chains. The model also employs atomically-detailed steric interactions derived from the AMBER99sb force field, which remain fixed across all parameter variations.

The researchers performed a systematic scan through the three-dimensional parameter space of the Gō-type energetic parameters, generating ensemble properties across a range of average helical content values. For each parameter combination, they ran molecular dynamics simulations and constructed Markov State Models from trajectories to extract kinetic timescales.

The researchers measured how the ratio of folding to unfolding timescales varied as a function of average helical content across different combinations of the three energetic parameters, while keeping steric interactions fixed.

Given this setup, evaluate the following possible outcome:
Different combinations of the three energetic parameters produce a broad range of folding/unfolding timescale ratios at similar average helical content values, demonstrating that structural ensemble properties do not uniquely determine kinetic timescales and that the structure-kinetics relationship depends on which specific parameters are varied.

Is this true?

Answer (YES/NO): NO